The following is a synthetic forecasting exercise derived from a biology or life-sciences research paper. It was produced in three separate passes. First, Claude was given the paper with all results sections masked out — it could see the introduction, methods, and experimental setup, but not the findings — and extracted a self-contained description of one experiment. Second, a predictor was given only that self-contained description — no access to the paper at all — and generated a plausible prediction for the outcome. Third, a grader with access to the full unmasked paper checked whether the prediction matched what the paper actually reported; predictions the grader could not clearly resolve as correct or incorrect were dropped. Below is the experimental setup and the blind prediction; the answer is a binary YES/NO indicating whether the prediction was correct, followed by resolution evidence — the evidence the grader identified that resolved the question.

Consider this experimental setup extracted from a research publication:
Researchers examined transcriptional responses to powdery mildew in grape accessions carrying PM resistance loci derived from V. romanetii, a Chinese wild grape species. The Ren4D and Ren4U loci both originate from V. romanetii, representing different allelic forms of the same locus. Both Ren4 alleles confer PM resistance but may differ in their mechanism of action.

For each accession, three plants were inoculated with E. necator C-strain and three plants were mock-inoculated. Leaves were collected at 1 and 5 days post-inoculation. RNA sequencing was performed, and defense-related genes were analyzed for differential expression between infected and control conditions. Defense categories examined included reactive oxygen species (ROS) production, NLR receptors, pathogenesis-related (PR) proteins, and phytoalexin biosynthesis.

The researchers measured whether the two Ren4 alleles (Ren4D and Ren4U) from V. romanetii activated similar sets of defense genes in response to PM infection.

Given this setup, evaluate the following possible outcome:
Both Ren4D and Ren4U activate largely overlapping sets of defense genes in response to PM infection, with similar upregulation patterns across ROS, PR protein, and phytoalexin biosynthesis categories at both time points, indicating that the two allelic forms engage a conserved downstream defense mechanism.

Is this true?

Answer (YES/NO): NO